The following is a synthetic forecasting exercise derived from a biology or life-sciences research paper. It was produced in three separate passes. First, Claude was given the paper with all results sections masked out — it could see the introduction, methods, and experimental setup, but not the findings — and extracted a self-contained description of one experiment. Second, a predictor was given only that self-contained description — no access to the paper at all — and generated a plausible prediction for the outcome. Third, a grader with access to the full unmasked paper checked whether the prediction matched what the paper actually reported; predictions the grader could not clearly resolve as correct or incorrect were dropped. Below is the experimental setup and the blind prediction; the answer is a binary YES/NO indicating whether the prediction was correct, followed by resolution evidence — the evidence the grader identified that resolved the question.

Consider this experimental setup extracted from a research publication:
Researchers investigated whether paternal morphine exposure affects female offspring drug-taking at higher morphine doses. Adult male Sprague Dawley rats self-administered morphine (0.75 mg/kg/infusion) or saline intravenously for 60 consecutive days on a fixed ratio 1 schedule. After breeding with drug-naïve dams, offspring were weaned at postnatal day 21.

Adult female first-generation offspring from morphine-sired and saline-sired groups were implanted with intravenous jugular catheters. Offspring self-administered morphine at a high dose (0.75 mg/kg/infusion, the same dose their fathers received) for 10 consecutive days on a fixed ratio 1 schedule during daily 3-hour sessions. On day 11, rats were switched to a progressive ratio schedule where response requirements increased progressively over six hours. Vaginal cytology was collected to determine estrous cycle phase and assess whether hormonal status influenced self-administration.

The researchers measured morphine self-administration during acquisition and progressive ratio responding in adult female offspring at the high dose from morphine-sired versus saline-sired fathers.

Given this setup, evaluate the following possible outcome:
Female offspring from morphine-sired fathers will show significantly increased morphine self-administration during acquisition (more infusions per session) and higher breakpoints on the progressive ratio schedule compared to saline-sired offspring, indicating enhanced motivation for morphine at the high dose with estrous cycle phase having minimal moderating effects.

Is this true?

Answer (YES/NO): NO